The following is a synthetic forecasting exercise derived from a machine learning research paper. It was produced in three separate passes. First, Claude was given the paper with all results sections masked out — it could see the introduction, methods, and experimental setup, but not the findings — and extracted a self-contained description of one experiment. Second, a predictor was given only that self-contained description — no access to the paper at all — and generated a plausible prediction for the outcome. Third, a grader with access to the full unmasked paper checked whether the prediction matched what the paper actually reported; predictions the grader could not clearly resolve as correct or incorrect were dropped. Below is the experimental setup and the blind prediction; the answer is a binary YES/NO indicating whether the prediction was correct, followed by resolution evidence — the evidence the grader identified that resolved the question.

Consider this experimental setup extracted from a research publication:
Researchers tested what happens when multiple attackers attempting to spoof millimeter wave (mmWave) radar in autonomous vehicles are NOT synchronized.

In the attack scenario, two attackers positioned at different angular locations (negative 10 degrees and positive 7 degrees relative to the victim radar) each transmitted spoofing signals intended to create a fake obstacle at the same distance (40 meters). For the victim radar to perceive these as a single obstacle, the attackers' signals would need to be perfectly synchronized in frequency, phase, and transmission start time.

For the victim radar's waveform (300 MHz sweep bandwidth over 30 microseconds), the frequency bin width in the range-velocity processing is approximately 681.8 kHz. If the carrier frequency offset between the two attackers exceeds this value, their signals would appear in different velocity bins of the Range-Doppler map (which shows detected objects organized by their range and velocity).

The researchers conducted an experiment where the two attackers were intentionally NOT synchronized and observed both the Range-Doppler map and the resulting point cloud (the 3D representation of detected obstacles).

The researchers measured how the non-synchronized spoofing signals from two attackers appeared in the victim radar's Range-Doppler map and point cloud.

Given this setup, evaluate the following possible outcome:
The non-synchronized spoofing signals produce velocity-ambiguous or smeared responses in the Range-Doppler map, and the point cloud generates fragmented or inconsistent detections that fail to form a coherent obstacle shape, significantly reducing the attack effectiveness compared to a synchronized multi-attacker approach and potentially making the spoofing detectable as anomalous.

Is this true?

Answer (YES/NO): NO